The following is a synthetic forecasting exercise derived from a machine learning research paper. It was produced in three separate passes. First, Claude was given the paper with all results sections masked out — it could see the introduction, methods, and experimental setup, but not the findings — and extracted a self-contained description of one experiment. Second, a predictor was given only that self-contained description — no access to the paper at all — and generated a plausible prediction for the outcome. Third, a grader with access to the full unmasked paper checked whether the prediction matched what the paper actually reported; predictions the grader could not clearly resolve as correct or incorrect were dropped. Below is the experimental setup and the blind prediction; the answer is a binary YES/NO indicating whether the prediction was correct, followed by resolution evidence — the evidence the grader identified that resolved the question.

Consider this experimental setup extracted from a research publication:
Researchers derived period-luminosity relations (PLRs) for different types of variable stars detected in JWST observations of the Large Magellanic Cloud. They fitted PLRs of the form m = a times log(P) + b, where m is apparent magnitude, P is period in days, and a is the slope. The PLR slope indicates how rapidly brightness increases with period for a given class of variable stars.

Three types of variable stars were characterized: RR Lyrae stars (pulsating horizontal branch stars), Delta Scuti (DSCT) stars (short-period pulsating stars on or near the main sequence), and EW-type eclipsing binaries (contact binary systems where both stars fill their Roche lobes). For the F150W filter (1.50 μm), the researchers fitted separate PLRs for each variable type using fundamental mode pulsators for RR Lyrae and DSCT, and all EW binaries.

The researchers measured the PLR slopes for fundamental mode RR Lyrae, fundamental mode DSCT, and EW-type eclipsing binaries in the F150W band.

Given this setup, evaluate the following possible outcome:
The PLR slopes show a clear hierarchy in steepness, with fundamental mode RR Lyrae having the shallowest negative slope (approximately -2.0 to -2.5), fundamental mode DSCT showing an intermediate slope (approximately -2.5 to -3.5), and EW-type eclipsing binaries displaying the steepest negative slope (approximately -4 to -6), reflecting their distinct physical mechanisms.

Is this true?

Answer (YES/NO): NO